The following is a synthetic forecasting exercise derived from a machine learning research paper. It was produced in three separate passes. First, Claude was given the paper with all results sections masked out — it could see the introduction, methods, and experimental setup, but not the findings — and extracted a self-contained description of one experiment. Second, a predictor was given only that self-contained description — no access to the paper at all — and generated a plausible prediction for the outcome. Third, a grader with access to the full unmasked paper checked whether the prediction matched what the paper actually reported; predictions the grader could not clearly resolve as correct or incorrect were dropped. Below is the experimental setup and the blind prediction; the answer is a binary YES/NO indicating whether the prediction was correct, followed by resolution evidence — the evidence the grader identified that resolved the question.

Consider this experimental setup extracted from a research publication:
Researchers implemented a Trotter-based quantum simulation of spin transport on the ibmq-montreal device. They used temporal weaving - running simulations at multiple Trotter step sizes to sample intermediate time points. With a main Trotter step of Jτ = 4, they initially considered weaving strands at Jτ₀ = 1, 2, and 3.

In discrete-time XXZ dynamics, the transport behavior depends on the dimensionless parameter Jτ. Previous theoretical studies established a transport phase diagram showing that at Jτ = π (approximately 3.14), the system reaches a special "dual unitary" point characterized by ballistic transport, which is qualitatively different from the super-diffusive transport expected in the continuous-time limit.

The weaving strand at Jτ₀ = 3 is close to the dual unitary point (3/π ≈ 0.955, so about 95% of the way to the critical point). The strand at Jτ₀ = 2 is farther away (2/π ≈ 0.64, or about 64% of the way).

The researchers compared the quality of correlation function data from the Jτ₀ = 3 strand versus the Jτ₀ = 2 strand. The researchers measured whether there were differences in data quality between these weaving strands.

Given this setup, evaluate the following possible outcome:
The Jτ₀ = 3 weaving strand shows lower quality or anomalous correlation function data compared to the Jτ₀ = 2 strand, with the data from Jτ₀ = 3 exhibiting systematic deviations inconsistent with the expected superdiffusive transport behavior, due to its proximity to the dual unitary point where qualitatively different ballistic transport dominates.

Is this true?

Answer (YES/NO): YES